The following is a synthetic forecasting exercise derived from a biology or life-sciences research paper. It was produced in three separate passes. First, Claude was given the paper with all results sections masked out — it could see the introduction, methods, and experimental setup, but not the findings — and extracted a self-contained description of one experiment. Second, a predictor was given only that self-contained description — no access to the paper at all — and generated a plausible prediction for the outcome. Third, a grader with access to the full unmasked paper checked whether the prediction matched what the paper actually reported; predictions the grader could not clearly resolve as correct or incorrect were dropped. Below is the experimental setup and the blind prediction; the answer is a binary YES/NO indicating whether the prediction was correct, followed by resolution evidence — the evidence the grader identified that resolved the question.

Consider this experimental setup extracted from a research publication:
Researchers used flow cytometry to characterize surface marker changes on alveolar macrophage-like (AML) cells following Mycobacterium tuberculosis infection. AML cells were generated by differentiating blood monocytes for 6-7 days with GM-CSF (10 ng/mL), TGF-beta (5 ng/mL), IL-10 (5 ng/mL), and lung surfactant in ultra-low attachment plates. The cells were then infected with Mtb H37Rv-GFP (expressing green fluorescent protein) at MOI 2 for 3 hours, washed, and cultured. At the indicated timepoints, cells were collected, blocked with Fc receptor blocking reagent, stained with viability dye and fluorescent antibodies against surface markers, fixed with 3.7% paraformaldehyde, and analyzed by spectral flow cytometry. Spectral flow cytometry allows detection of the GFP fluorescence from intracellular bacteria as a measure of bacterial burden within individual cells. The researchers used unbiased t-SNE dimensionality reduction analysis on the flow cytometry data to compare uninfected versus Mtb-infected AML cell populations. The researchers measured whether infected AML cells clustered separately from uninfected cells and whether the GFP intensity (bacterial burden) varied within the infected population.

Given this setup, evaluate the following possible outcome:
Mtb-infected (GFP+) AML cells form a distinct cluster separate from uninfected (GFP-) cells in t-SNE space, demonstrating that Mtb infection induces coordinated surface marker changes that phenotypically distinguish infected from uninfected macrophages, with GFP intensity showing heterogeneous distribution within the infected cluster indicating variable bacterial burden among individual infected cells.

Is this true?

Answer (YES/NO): YES